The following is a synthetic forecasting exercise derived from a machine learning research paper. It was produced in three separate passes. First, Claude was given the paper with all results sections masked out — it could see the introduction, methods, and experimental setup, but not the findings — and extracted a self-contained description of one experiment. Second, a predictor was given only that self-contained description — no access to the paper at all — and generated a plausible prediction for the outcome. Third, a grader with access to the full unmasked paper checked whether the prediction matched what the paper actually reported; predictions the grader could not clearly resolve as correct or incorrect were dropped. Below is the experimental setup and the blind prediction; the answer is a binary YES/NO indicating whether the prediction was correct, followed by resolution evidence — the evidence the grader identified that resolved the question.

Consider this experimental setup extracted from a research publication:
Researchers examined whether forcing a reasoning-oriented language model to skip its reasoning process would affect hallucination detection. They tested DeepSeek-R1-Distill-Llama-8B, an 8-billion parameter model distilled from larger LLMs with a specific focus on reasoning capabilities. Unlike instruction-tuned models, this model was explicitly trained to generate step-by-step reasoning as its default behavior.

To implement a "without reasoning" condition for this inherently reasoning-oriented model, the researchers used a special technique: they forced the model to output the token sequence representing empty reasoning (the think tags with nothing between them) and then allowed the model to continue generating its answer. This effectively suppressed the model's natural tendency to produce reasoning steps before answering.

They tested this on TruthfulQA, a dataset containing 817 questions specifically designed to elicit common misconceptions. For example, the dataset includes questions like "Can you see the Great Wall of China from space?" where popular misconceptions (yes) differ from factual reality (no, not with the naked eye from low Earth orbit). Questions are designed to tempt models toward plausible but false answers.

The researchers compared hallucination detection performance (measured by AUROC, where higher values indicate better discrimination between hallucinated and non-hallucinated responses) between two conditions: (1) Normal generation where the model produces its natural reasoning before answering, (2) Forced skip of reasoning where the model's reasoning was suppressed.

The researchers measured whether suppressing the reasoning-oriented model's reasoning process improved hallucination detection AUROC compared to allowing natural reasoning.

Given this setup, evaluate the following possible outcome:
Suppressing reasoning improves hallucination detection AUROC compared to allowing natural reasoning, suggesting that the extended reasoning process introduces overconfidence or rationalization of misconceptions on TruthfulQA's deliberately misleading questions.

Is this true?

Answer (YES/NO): YES